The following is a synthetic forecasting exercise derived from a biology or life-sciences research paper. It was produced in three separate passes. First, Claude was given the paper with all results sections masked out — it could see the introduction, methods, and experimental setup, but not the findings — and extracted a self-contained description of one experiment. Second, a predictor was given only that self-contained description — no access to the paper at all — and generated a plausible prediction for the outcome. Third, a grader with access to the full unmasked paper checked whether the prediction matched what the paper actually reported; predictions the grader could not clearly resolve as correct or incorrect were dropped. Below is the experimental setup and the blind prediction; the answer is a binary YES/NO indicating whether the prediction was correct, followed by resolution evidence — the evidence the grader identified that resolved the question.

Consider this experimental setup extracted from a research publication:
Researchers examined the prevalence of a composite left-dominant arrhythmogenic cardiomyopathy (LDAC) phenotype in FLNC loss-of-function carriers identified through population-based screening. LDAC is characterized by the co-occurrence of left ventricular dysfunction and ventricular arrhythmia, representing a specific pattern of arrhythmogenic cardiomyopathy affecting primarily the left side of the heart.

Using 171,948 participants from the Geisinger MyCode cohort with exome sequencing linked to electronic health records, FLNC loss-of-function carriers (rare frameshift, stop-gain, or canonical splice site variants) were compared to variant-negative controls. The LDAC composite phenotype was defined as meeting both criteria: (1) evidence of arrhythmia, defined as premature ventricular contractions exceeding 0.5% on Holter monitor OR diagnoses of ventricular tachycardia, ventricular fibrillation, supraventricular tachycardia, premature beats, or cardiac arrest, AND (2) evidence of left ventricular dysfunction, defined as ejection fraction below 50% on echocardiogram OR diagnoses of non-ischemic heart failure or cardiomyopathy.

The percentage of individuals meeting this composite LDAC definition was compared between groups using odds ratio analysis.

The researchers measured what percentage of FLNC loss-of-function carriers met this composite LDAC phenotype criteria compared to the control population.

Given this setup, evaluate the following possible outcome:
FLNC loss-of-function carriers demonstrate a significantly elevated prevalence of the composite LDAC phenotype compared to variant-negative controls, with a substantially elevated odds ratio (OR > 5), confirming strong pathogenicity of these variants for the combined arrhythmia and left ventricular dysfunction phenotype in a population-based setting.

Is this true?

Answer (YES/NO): NO